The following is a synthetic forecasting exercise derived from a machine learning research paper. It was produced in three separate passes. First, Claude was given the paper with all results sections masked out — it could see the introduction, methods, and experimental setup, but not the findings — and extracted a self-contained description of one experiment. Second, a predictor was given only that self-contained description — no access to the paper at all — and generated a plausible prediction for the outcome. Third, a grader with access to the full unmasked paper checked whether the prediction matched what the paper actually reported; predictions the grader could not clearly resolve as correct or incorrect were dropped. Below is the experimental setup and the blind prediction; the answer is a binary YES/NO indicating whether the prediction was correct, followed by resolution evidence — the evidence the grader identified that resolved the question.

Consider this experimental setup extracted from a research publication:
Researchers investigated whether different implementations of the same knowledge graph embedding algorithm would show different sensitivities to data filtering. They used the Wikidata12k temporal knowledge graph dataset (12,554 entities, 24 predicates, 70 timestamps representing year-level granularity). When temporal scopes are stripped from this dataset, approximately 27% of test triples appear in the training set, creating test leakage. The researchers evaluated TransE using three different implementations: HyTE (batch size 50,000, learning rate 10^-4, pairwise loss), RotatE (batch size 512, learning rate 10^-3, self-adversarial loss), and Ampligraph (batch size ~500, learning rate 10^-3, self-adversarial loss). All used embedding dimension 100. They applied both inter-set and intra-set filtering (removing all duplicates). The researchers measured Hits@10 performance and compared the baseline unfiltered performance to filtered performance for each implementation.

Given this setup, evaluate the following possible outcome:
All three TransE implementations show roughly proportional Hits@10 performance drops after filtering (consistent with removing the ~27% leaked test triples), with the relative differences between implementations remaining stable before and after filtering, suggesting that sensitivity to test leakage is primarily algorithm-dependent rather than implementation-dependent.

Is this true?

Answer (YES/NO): NO